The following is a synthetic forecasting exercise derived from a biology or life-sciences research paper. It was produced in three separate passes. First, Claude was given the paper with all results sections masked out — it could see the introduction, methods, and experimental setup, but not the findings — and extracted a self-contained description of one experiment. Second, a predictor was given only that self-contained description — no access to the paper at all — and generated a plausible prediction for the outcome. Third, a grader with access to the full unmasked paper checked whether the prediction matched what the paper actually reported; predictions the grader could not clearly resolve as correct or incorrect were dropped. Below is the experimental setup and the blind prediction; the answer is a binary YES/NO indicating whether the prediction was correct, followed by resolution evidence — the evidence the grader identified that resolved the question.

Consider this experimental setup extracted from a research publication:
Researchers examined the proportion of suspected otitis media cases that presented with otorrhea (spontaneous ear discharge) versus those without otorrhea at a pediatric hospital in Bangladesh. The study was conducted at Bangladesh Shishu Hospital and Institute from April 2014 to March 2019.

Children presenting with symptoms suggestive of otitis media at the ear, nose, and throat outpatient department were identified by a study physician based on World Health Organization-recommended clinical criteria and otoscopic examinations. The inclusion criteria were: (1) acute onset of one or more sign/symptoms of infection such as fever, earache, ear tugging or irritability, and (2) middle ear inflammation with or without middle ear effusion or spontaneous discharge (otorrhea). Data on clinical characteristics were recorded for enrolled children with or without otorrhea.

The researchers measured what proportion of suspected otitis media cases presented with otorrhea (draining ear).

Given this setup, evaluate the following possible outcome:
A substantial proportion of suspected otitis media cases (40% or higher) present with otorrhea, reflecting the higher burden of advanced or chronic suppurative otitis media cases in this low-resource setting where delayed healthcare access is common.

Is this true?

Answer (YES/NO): YES